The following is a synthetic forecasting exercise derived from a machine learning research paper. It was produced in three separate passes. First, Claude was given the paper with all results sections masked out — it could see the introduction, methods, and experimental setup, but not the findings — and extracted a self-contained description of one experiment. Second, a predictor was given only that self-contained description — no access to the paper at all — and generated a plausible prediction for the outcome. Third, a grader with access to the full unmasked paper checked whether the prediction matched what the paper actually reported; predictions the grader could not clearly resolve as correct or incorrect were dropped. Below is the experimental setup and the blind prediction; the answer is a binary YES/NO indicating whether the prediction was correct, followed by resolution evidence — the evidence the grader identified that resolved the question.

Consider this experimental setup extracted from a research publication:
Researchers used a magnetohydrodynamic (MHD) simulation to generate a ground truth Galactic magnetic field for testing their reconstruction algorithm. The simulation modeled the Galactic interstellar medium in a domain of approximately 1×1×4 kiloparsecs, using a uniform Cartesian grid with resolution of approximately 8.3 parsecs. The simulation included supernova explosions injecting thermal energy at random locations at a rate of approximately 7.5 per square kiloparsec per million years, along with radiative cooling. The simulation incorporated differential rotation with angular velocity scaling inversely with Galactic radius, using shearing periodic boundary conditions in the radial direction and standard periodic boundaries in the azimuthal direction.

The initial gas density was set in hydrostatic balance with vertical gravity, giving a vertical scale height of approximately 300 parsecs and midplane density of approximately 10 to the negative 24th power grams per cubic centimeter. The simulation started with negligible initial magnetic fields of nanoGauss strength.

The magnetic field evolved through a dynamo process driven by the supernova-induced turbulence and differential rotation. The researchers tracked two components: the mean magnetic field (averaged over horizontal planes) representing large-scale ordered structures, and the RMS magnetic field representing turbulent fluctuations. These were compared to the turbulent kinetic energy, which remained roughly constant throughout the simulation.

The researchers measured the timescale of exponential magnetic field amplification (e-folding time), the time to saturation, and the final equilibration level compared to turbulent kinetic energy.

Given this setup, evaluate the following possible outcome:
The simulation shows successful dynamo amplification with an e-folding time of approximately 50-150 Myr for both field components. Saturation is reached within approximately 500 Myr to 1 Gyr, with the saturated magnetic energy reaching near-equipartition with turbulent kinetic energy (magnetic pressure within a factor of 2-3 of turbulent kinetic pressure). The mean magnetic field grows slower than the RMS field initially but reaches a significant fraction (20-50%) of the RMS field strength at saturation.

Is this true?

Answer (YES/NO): NO